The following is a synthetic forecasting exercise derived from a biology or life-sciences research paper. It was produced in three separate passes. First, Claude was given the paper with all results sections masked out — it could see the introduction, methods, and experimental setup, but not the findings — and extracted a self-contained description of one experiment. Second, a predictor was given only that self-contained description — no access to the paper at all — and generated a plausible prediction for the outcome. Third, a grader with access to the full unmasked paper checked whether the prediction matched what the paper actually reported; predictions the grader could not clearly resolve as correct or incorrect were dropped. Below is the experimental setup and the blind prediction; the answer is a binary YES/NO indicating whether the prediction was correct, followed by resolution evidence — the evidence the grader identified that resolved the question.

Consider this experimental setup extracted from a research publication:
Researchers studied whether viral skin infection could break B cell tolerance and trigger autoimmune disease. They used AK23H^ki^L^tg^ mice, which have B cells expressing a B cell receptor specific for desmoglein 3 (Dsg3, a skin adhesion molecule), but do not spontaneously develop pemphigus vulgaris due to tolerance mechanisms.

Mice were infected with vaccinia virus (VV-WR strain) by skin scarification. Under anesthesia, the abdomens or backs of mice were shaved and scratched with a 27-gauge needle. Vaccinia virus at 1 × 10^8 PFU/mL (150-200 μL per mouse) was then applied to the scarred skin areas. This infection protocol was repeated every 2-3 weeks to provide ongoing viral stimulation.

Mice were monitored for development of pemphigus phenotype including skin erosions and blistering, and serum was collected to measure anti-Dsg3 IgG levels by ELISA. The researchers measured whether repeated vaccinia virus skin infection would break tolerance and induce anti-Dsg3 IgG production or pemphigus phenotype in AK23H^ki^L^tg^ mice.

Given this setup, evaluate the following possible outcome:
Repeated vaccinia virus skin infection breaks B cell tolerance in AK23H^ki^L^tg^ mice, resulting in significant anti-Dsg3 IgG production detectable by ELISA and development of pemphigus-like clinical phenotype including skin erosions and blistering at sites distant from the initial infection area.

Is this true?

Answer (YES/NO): NO